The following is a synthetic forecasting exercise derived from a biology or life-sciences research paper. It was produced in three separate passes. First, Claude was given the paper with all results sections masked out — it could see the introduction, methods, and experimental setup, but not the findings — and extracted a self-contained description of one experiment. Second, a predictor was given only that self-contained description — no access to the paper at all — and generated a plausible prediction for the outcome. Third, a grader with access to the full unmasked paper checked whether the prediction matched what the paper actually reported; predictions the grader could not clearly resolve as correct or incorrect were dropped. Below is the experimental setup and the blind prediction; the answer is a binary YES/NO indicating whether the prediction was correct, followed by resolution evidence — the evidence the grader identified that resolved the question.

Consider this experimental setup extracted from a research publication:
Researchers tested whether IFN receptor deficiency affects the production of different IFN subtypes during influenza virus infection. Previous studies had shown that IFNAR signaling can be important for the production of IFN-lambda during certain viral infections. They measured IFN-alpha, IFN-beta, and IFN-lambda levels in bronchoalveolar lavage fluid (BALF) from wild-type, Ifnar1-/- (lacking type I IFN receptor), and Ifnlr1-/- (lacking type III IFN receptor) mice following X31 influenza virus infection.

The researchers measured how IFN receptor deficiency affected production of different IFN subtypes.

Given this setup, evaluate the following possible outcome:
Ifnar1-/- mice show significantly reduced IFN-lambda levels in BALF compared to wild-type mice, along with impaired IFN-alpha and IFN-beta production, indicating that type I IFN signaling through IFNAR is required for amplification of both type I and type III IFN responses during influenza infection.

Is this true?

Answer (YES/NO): YES